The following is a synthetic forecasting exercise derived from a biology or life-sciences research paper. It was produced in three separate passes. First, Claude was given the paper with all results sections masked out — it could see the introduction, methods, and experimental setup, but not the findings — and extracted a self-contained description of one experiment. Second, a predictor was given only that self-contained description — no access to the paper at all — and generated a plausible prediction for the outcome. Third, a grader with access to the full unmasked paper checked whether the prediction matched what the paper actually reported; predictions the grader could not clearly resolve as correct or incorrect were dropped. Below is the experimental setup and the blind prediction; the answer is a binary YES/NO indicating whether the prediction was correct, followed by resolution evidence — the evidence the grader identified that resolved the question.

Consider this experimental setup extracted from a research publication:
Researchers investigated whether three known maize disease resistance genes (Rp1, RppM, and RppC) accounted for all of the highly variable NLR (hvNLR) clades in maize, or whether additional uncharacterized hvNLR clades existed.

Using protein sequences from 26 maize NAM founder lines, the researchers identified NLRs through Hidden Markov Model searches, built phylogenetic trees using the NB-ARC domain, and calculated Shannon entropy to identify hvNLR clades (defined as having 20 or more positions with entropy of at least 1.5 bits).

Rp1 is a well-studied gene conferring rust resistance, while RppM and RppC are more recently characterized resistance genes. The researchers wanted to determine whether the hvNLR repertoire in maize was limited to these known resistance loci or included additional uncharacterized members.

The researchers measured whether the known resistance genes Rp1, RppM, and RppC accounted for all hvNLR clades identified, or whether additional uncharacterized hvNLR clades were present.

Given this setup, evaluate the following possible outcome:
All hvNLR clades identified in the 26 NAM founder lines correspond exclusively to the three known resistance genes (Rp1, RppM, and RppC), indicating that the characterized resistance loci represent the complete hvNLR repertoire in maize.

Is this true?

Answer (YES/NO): NO